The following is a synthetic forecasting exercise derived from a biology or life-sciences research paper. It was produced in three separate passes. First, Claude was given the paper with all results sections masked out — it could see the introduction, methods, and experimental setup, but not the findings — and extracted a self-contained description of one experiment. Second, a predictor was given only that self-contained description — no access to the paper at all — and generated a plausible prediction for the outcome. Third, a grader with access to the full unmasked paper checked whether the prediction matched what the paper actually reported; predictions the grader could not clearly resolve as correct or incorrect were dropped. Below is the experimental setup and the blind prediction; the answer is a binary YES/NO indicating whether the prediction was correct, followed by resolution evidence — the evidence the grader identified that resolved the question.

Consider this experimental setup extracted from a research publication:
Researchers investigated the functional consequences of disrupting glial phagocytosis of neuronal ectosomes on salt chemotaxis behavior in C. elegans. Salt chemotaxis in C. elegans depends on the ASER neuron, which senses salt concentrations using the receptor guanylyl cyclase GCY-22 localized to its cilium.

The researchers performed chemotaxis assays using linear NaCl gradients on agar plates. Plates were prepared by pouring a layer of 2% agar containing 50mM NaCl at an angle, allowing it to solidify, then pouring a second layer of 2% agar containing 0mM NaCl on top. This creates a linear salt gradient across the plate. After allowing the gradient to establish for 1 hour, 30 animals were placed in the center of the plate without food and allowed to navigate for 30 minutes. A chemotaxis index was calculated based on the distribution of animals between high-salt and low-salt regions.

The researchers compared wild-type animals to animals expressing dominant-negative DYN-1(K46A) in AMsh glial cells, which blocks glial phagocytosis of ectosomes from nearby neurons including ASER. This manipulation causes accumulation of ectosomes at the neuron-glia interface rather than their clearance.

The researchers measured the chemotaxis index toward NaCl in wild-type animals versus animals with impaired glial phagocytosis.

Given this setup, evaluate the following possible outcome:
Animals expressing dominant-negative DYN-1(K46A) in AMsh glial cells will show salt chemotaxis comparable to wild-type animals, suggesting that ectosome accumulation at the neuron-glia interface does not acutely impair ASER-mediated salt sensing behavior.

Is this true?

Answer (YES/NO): NO